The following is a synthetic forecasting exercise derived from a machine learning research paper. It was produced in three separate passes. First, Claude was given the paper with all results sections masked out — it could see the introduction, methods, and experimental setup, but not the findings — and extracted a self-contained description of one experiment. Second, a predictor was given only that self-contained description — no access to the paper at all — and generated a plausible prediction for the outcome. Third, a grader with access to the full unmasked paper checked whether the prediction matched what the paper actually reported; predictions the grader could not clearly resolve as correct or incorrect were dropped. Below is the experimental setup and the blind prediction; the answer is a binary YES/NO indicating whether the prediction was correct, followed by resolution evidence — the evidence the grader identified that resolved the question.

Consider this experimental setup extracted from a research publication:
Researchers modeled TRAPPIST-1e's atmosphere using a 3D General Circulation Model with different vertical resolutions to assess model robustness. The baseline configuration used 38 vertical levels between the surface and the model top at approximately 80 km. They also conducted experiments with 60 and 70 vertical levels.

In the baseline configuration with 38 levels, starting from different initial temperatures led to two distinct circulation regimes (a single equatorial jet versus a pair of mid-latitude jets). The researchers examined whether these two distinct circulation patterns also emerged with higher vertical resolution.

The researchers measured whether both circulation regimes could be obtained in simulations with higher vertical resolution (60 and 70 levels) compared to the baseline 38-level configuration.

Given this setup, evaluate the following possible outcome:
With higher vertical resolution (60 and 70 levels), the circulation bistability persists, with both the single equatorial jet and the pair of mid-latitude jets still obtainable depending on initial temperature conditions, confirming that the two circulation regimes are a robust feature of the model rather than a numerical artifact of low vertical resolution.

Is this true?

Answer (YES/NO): YES